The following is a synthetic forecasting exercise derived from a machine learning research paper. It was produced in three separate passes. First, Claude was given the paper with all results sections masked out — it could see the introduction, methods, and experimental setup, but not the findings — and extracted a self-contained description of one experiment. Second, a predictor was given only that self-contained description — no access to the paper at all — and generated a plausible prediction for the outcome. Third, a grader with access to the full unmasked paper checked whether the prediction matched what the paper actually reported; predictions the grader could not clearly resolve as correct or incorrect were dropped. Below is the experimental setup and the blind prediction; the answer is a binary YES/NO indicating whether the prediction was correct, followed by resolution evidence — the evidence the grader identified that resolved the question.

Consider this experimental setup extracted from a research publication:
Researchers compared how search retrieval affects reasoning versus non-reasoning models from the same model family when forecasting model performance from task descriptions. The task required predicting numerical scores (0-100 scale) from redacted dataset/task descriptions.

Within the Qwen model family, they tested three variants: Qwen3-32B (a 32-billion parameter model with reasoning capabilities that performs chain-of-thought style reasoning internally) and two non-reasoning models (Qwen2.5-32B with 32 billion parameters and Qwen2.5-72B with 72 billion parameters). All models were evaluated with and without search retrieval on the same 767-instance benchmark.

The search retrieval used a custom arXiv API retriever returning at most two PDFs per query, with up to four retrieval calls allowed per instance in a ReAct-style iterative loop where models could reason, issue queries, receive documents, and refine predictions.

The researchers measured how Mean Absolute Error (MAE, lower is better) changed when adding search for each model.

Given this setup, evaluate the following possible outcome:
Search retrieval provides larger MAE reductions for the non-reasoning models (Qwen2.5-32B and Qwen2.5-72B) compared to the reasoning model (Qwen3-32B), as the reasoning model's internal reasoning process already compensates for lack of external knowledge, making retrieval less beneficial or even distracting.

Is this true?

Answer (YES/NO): YES